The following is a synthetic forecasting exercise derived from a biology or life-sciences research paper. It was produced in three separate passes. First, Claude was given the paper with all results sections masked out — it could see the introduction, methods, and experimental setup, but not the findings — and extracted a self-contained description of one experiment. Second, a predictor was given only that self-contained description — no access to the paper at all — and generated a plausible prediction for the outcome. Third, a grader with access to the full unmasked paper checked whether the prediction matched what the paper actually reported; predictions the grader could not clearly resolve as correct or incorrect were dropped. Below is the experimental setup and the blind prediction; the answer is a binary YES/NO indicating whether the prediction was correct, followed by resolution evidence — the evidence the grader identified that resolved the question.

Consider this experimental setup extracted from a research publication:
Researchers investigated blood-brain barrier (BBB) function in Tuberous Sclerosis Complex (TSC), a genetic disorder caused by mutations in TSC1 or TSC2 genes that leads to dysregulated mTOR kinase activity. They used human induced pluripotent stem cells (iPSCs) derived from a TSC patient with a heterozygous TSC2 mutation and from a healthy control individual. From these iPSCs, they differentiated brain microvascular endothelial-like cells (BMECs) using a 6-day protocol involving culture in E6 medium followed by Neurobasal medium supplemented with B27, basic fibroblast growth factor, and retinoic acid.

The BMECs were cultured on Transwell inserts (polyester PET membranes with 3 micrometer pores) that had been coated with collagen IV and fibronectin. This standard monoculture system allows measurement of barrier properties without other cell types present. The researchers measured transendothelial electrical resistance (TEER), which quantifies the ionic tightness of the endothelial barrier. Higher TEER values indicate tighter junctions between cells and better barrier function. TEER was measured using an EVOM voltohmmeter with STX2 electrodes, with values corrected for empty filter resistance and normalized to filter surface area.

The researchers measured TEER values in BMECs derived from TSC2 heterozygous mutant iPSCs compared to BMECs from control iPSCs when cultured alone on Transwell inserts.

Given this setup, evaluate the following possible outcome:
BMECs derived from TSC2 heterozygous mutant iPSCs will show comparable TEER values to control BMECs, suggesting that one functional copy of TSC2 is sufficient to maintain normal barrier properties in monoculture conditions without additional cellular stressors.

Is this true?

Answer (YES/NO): NO